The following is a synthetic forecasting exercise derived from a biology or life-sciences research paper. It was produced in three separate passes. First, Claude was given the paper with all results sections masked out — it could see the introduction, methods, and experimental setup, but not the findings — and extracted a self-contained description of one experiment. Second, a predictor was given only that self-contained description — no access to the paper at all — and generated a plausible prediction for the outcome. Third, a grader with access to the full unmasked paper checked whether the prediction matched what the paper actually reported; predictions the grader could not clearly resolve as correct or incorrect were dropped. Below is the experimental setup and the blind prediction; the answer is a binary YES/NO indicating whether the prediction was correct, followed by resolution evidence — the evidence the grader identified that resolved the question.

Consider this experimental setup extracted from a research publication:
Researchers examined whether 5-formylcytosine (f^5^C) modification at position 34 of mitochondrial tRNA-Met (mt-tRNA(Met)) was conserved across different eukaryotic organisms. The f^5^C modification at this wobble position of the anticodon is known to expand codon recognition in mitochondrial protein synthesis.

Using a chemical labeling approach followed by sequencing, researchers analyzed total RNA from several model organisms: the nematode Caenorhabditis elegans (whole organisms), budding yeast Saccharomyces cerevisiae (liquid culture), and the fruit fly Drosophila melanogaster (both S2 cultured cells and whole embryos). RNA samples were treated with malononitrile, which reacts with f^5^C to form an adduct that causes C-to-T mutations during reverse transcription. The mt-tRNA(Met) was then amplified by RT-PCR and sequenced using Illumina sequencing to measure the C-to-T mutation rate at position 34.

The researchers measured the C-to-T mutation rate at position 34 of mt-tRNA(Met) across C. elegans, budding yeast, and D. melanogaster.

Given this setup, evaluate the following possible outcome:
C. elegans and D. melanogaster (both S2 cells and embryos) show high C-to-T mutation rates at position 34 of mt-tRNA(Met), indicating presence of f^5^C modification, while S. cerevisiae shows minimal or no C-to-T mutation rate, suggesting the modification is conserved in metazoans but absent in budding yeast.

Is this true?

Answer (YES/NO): NO